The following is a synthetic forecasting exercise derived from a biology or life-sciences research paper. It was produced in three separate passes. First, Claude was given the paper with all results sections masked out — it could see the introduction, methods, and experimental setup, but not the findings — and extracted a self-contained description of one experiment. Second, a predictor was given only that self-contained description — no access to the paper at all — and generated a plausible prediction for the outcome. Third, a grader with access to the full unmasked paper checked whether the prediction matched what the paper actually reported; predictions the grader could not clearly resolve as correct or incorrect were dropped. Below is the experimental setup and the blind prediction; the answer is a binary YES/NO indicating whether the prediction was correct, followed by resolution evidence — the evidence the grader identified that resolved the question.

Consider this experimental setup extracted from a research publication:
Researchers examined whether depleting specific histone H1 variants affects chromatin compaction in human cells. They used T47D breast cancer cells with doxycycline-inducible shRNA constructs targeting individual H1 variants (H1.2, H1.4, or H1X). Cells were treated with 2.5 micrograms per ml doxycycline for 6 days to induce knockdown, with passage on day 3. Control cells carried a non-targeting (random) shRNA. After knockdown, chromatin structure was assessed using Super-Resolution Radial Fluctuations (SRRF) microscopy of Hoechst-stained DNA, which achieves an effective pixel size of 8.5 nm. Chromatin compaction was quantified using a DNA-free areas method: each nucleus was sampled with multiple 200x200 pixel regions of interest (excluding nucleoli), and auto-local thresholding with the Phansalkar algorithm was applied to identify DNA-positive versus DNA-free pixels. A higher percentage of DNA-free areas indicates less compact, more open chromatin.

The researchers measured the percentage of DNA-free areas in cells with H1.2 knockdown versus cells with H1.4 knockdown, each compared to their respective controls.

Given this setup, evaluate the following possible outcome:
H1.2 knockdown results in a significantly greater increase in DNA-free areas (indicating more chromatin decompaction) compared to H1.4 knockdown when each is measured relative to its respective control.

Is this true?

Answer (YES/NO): NO